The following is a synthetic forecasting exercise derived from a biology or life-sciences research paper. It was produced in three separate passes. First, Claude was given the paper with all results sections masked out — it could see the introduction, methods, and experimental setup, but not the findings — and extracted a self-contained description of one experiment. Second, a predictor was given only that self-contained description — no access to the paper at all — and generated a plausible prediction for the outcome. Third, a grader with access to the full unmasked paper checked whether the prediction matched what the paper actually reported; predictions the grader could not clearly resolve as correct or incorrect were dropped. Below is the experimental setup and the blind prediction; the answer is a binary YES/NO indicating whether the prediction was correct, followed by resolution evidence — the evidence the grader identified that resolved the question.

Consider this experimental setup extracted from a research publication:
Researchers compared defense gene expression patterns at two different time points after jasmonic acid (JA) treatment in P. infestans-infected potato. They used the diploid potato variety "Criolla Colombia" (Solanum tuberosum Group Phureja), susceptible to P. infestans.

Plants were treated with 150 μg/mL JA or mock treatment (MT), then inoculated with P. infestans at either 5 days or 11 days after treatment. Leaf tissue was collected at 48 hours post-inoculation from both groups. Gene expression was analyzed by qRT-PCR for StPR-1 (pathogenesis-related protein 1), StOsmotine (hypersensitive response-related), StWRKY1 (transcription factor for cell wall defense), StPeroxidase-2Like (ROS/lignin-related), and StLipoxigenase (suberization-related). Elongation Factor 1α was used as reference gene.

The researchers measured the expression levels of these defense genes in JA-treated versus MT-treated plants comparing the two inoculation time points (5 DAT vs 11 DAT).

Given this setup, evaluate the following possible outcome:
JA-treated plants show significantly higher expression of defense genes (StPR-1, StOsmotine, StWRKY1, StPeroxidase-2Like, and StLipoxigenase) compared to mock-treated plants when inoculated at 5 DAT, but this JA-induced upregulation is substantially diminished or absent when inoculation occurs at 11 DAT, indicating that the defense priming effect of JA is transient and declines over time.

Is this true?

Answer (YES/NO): NO